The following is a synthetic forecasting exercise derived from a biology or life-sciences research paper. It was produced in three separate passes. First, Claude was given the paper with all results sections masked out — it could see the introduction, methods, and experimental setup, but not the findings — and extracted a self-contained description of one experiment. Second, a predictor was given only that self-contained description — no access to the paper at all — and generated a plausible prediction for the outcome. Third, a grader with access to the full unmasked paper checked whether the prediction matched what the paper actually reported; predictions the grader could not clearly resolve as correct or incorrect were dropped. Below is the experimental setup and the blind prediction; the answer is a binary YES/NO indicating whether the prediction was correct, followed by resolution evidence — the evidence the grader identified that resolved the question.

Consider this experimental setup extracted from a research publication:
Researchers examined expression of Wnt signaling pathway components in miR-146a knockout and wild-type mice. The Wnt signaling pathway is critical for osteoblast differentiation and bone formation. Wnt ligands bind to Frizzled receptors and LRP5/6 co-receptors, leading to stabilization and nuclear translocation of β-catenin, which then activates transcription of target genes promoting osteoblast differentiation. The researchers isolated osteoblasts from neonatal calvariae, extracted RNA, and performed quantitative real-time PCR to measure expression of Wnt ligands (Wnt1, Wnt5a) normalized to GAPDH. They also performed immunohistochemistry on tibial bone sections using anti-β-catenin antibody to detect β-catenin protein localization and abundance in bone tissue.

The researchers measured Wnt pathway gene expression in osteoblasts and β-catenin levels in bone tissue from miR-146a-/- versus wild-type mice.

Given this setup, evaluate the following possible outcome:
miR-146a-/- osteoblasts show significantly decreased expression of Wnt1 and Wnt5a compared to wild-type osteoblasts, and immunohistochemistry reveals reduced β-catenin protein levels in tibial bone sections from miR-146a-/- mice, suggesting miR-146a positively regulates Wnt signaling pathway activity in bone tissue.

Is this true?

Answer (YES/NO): NO